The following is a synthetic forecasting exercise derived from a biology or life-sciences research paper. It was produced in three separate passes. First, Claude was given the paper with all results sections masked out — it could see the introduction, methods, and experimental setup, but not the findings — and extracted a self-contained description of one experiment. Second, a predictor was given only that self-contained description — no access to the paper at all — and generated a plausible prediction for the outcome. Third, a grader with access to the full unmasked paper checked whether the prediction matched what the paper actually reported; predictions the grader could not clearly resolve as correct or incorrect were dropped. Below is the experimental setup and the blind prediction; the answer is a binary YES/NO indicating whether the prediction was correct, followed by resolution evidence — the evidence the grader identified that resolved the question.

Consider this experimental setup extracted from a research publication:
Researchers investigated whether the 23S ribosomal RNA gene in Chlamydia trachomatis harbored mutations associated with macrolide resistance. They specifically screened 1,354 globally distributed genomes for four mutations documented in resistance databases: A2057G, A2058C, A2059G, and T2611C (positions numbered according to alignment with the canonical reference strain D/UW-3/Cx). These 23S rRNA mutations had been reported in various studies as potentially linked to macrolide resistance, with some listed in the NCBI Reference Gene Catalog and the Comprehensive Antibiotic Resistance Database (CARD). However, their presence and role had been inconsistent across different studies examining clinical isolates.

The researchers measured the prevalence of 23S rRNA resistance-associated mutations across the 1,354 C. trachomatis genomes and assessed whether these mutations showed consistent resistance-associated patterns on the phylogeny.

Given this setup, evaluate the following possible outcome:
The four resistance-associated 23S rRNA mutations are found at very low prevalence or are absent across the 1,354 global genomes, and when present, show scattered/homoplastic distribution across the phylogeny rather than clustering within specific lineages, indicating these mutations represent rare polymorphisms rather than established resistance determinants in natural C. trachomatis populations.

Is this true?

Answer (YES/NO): NO